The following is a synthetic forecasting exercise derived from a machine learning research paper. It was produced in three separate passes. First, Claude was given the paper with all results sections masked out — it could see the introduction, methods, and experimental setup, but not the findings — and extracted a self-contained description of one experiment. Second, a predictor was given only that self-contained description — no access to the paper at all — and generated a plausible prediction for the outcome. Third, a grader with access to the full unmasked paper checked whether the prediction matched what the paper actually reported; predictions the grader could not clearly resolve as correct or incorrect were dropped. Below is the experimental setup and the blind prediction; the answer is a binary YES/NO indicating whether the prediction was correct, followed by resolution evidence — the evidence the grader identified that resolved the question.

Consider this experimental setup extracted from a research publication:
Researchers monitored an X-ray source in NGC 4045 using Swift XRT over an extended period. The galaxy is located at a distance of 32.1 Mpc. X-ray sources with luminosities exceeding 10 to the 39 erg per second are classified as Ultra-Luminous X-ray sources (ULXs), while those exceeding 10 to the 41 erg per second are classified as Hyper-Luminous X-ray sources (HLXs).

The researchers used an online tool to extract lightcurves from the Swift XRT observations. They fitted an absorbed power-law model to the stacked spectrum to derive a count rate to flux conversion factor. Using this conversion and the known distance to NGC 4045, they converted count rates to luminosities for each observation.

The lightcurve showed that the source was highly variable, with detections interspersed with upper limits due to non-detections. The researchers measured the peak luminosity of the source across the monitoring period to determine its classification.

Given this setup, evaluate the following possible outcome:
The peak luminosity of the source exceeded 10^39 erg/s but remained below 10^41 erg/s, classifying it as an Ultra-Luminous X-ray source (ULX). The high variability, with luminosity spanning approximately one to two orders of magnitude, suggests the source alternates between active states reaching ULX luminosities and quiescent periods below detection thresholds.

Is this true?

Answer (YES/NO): NO